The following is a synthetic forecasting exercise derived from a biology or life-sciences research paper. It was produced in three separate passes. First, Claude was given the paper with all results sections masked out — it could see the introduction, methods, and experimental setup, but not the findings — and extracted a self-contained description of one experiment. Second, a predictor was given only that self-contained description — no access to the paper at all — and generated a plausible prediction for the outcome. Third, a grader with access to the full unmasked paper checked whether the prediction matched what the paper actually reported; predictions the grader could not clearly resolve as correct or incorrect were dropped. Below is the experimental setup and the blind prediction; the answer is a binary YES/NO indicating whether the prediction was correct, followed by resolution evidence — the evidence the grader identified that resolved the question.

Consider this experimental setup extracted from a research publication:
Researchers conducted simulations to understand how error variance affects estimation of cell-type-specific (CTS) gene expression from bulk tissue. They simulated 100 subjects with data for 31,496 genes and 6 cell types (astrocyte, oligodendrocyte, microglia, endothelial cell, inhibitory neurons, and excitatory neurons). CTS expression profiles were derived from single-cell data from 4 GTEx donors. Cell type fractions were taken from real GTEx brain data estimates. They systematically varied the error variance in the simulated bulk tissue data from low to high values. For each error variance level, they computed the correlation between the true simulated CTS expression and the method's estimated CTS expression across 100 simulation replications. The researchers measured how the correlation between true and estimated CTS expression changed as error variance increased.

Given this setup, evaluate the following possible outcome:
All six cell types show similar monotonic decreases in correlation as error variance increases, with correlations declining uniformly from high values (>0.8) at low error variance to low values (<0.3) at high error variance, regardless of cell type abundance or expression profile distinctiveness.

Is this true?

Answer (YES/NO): NO